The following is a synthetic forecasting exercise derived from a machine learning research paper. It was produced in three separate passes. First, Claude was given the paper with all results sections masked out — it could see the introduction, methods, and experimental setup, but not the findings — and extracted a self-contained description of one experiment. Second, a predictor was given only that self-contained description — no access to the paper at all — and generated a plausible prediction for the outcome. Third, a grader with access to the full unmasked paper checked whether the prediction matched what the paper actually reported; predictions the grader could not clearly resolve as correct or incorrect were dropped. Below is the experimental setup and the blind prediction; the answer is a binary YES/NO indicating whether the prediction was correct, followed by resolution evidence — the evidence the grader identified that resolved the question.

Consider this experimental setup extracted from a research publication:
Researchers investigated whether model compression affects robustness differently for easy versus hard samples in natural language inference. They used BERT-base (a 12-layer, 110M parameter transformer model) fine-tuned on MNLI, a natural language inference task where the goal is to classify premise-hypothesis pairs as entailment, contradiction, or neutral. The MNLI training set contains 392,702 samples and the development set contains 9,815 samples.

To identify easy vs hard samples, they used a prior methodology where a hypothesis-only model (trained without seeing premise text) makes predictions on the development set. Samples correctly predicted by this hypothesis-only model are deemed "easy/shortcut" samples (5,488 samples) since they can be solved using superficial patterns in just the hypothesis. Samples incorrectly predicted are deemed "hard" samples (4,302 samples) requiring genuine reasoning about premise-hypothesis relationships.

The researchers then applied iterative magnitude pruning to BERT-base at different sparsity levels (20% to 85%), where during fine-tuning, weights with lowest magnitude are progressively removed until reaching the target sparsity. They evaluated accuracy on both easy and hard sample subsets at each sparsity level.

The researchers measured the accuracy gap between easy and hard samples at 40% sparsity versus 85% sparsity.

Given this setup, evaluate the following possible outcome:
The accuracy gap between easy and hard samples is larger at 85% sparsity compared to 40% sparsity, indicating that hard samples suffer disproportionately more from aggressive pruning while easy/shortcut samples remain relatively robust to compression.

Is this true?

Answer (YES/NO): YES